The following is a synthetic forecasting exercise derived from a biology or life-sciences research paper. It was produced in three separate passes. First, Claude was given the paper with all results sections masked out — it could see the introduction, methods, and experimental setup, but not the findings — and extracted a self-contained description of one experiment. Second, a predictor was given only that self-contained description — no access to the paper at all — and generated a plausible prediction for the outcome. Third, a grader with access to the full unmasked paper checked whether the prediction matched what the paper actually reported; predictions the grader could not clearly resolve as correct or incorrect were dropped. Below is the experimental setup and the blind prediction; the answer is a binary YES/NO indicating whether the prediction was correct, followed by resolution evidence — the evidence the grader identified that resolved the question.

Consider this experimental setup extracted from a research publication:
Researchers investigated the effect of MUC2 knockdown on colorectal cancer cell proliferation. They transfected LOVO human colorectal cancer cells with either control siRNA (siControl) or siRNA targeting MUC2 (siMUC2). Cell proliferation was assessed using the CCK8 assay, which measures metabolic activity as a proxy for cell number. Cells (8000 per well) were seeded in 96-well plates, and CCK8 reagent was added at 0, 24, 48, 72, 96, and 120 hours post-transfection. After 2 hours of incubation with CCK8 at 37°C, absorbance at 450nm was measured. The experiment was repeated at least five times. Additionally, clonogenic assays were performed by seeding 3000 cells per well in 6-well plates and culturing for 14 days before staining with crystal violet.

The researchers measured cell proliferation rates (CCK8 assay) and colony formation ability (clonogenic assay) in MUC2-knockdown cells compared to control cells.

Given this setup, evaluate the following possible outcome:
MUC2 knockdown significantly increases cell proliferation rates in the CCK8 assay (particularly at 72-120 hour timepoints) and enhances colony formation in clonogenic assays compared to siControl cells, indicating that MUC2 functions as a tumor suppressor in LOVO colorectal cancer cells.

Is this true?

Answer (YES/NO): YES